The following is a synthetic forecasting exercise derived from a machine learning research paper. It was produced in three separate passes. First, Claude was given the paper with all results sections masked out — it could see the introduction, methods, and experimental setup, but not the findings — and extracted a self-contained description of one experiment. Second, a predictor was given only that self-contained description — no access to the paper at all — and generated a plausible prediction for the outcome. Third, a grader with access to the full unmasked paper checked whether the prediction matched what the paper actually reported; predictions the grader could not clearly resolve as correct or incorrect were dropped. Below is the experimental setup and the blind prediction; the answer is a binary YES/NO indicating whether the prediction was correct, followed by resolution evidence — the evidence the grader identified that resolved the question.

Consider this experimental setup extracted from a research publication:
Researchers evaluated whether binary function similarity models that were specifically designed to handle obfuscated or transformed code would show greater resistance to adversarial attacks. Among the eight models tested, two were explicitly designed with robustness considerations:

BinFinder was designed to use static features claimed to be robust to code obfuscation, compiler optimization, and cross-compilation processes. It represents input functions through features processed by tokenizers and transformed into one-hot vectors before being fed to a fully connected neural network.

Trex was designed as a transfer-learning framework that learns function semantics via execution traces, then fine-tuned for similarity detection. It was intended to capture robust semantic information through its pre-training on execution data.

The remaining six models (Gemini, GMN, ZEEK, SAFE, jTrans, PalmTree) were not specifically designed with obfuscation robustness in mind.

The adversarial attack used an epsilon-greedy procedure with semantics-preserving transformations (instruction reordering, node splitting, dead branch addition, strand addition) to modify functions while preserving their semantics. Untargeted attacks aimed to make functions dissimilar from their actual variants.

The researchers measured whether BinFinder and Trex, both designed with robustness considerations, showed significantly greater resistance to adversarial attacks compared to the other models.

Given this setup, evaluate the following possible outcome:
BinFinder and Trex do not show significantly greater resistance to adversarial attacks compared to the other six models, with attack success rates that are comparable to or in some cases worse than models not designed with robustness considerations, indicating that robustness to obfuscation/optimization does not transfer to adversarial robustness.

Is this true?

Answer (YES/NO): YES